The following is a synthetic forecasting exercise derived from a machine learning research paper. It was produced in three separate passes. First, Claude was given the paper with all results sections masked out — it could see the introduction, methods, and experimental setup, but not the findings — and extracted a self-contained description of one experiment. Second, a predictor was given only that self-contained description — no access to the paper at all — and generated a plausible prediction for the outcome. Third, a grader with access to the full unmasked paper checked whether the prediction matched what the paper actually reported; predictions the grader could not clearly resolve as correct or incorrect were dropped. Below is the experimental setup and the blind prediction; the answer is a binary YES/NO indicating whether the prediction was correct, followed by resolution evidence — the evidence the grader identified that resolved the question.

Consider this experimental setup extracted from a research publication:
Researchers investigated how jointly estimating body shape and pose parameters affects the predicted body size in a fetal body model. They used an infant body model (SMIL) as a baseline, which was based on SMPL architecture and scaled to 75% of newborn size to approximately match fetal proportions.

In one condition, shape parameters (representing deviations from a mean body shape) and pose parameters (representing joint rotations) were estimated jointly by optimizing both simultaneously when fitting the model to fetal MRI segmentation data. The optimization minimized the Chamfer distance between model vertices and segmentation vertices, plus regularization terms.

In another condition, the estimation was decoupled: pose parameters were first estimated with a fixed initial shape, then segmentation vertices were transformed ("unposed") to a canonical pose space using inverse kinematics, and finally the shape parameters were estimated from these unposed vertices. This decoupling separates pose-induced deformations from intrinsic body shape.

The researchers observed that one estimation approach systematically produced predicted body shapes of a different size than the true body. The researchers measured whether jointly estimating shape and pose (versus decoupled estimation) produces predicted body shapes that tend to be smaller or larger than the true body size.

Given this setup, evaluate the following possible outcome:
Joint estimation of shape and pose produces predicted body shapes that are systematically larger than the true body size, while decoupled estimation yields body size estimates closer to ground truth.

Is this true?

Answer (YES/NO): NO